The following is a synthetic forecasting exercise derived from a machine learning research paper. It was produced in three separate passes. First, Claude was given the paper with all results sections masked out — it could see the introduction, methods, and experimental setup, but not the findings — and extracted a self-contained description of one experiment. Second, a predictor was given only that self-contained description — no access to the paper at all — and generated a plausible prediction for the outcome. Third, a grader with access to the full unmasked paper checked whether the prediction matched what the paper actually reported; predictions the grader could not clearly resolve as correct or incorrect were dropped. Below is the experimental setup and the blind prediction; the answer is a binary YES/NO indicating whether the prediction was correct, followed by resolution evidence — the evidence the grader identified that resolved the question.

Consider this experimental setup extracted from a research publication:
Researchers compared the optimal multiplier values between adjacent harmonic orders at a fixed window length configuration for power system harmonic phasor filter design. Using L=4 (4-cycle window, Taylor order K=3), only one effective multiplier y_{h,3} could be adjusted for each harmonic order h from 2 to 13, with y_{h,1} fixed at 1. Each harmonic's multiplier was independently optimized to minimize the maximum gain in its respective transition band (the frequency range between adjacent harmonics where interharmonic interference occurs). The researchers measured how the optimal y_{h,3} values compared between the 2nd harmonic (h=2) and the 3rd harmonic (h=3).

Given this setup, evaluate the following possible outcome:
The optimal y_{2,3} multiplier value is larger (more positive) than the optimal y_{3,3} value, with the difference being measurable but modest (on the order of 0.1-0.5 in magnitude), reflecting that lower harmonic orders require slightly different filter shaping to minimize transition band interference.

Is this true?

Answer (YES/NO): NO